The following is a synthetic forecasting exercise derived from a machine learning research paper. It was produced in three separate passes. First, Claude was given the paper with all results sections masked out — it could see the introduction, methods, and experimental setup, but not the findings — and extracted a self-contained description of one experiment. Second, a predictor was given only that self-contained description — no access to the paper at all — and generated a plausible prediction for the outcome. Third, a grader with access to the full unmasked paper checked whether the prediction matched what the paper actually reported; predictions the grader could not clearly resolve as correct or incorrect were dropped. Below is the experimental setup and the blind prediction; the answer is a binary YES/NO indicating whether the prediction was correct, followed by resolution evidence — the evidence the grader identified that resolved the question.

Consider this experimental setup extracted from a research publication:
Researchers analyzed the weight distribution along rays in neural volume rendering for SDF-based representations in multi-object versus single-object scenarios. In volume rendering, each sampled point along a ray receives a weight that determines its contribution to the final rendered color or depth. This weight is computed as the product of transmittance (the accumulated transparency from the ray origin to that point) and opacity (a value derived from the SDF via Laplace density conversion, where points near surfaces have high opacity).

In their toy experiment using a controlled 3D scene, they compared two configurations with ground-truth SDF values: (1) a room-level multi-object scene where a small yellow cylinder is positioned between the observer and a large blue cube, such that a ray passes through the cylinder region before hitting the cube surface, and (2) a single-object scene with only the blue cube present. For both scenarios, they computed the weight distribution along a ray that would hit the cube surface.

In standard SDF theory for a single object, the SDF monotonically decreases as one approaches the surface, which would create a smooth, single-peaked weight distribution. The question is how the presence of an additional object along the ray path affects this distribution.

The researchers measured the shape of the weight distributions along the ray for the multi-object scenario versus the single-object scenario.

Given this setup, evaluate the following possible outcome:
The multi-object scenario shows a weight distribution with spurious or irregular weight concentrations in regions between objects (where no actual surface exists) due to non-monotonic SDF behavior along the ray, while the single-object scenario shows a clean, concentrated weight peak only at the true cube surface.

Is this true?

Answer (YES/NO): NO